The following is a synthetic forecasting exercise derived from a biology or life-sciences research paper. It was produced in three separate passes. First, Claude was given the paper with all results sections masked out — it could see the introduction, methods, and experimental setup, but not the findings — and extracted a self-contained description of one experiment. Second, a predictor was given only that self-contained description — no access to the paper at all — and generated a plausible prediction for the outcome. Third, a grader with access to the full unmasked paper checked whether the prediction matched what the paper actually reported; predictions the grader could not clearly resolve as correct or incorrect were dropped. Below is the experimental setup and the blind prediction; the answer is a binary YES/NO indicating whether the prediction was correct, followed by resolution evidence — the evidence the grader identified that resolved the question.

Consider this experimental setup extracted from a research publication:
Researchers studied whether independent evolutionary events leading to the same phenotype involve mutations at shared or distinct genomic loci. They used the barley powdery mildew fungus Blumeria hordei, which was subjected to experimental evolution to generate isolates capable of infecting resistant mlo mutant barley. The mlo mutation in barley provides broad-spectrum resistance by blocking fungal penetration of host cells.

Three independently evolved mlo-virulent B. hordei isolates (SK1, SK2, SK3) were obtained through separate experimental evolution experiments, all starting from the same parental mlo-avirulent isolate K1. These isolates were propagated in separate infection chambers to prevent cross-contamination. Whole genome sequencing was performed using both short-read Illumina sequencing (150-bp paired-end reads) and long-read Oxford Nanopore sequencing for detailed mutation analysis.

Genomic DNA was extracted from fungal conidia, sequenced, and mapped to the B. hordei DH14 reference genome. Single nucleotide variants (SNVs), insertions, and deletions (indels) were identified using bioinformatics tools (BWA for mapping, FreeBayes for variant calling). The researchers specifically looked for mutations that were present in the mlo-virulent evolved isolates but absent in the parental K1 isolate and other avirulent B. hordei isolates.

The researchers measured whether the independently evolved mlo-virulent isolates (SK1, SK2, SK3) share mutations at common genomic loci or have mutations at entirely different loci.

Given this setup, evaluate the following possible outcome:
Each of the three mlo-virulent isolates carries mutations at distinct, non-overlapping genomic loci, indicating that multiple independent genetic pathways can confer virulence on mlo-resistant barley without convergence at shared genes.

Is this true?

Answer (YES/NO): NO